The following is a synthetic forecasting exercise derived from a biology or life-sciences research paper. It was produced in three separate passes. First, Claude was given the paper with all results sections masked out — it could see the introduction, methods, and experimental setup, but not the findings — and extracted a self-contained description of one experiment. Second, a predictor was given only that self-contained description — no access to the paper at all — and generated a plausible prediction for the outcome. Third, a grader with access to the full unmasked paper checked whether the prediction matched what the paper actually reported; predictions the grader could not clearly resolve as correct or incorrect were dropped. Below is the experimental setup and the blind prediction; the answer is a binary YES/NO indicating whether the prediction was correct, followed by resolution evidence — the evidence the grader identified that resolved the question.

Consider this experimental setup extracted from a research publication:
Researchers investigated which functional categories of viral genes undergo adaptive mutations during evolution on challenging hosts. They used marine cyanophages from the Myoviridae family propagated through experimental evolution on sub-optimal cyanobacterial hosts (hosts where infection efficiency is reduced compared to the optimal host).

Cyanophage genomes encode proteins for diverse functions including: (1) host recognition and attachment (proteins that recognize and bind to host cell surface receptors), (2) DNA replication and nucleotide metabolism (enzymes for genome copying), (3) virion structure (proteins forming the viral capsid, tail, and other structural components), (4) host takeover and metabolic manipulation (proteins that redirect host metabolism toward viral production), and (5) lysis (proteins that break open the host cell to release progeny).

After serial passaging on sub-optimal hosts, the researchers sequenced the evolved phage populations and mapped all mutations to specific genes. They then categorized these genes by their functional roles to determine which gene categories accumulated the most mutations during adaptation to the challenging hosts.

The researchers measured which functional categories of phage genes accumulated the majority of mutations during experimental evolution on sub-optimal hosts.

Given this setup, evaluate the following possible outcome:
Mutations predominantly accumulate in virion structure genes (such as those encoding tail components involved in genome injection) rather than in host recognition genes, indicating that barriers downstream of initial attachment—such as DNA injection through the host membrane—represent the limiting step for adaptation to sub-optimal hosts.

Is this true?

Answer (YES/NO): NO